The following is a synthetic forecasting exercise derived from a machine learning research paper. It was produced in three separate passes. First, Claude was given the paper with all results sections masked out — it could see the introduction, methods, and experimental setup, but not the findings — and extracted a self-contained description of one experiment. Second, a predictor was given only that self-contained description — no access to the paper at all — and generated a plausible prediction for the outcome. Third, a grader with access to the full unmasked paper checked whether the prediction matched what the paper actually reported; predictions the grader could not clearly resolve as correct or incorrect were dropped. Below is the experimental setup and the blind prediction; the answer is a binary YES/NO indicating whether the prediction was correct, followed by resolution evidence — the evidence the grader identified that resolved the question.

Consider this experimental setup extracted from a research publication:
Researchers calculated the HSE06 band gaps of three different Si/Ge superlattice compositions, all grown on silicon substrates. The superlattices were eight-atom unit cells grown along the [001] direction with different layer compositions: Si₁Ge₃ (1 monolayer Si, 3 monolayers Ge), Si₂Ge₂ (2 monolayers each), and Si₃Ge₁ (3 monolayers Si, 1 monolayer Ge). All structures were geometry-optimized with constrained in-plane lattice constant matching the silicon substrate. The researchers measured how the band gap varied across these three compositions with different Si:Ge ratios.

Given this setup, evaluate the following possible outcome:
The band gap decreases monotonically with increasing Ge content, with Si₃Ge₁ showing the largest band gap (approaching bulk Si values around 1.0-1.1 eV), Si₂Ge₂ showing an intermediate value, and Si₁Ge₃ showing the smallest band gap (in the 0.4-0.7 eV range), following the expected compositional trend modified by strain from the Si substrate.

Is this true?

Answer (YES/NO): NO